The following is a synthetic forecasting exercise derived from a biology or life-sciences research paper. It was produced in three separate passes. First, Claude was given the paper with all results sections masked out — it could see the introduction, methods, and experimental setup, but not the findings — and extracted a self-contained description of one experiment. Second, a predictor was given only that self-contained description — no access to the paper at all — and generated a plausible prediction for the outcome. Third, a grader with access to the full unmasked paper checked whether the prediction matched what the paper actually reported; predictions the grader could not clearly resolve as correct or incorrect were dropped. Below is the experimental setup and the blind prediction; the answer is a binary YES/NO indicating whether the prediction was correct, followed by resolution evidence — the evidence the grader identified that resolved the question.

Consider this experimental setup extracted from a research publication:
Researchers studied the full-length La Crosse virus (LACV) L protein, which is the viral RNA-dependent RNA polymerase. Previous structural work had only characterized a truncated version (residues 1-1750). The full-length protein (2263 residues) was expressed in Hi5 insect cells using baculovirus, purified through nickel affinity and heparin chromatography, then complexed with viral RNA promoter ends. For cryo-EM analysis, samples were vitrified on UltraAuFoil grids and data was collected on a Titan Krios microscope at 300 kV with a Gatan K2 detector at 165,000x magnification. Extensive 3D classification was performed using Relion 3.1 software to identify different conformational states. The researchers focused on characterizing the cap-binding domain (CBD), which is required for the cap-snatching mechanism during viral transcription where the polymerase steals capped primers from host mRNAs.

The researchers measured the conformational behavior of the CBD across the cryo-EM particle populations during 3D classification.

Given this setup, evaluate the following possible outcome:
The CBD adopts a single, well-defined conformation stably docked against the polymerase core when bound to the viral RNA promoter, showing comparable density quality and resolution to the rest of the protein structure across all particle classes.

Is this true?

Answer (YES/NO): NO